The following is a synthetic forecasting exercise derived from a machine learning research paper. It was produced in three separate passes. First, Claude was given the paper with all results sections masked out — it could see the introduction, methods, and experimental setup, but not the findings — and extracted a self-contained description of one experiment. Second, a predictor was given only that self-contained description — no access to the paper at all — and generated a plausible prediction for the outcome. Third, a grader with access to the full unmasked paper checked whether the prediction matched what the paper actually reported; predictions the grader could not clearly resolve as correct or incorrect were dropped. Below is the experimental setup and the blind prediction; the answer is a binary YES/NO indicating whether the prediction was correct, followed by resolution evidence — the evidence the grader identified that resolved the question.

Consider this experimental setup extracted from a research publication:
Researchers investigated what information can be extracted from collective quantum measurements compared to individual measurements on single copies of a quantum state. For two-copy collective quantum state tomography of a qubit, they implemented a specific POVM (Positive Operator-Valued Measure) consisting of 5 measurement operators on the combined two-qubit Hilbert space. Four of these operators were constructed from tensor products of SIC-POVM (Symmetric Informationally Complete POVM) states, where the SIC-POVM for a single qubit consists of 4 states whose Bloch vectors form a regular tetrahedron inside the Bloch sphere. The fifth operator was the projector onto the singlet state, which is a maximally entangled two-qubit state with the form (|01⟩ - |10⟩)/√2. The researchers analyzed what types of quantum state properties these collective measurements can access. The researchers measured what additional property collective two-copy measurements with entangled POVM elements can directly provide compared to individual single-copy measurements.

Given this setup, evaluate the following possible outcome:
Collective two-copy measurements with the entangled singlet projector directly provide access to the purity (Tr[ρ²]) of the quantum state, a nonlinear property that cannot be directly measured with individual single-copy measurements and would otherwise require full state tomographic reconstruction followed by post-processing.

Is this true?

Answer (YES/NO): YES